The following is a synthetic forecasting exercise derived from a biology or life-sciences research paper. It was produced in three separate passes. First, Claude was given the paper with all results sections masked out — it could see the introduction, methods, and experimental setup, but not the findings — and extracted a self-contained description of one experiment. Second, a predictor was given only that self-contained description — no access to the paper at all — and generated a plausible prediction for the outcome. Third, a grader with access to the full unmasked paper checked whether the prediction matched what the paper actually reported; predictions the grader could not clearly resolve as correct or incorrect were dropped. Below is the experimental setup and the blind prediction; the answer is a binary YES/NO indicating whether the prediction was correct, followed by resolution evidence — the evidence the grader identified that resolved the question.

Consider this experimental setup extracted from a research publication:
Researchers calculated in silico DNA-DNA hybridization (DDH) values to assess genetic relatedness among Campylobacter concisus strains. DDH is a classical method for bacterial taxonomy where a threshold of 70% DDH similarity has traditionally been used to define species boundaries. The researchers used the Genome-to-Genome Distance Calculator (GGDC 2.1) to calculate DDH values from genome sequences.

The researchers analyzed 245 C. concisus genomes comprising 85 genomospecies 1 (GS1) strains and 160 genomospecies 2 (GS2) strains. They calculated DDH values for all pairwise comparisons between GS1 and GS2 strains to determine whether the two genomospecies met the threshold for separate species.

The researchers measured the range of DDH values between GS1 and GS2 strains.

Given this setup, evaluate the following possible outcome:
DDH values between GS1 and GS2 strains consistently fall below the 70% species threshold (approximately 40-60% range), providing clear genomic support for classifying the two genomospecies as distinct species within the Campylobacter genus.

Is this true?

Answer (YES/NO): NO